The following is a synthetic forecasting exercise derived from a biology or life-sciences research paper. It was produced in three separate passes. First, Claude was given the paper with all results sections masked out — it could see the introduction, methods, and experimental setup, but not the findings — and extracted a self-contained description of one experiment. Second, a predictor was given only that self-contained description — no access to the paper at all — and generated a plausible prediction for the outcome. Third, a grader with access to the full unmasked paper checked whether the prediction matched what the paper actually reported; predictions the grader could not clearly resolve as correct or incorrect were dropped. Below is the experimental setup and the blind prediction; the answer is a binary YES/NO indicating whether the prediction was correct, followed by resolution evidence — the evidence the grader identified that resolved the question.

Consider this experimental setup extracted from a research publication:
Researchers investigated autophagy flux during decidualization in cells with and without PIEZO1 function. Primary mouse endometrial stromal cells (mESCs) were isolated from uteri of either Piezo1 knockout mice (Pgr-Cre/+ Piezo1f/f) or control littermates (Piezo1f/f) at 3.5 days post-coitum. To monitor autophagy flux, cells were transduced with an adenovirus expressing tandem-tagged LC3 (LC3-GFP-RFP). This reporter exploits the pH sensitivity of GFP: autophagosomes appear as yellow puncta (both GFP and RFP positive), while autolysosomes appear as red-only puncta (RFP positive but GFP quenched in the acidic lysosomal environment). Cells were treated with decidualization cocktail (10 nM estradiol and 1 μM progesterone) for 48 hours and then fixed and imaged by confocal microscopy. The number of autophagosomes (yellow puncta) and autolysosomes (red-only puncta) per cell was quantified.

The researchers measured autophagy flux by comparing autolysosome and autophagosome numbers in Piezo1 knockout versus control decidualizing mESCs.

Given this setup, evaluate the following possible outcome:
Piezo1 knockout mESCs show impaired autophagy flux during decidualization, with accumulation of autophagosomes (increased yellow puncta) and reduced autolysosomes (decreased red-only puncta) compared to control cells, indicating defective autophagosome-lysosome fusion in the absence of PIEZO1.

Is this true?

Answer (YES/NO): NO